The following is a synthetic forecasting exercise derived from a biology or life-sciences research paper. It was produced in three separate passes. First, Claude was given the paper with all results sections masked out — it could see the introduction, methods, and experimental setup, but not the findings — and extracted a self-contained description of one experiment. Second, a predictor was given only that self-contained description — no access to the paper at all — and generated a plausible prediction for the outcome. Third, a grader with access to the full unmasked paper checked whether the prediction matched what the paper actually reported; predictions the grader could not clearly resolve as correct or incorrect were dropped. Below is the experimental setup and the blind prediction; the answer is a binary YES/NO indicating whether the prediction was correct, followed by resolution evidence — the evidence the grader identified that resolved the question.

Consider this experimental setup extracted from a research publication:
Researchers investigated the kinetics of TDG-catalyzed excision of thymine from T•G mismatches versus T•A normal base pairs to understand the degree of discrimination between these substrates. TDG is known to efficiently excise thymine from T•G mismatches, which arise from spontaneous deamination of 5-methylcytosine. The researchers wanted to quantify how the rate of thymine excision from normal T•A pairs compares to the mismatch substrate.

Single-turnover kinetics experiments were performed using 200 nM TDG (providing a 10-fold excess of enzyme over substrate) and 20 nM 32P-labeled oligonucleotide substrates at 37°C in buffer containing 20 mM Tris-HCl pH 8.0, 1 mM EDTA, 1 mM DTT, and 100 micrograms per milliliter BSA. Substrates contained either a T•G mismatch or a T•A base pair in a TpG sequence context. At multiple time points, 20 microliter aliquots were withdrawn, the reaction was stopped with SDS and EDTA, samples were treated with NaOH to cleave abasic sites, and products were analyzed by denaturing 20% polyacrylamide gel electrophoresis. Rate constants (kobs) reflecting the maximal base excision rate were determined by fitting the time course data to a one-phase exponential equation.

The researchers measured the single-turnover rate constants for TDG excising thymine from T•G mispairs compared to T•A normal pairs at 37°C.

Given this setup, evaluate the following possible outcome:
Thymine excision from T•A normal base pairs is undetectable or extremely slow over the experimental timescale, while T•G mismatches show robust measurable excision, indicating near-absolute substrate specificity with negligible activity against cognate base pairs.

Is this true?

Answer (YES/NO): NO